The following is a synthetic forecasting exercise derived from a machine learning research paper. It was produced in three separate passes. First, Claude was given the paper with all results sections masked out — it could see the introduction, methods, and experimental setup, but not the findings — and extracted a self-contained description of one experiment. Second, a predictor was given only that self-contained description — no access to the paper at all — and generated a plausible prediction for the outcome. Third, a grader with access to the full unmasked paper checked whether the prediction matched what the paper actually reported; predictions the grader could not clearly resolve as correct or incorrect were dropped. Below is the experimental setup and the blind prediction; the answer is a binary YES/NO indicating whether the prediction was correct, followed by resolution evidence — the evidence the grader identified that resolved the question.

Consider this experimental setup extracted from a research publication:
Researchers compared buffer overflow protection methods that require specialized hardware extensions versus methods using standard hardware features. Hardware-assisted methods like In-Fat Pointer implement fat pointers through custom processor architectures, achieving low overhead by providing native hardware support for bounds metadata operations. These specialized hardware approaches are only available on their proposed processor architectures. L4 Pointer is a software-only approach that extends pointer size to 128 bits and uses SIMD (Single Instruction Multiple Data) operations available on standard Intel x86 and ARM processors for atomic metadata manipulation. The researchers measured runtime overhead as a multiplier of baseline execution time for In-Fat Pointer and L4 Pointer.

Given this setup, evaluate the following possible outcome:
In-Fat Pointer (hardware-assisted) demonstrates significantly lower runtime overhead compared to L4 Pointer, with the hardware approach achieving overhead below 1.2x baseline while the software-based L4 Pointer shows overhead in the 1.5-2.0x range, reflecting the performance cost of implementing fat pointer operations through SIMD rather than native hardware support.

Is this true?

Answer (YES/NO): NO